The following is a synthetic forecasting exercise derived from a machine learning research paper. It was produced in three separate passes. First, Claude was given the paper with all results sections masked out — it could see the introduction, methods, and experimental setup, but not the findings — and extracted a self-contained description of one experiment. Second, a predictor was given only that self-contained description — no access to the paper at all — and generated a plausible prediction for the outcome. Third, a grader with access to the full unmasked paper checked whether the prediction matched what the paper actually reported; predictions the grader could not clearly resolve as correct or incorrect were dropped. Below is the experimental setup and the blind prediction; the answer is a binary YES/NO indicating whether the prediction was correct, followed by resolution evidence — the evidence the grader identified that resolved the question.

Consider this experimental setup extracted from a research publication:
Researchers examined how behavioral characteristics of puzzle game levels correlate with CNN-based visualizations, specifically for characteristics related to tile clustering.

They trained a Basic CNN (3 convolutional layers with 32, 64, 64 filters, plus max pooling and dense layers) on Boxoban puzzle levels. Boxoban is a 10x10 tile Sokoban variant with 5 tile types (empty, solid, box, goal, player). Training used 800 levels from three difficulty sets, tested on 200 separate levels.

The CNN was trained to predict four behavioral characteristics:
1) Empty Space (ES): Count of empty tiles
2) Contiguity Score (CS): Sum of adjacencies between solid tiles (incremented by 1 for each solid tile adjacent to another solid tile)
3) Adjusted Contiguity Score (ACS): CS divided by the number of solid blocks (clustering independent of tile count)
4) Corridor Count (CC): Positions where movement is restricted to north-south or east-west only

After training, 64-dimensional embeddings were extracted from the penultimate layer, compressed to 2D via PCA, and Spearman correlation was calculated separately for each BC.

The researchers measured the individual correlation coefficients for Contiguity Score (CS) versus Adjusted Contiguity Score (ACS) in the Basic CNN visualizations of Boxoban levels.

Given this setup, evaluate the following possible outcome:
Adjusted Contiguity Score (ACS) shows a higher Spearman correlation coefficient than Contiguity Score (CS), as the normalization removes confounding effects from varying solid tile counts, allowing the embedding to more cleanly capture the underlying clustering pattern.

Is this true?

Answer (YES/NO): NO